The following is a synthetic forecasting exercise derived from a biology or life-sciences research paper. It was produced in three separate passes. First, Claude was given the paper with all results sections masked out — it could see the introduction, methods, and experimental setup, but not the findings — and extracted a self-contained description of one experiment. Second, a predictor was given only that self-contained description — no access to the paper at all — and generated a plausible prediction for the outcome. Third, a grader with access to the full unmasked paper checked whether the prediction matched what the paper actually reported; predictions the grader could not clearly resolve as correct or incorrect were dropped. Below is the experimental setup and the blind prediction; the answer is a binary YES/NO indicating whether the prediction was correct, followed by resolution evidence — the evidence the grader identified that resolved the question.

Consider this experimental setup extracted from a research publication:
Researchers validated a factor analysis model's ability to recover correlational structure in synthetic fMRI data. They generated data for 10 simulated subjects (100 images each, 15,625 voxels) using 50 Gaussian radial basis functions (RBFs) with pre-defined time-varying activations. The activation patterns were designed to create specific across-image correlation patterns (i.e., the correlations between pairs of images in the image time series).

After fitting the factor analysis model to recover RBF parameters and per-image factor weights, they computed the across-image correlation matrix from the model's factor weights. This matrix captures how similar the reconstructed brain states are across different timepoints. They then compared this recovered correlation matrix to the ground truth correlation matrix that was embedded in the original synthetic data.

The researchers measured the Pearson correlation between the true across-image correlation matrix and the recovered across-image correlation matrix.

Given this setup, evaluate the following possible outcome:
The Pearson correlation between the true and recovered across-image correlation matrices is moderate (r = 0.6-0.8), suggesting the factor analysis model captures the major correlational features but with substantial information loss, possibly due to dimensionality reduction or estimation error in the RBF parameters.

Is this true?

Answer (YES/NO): NO